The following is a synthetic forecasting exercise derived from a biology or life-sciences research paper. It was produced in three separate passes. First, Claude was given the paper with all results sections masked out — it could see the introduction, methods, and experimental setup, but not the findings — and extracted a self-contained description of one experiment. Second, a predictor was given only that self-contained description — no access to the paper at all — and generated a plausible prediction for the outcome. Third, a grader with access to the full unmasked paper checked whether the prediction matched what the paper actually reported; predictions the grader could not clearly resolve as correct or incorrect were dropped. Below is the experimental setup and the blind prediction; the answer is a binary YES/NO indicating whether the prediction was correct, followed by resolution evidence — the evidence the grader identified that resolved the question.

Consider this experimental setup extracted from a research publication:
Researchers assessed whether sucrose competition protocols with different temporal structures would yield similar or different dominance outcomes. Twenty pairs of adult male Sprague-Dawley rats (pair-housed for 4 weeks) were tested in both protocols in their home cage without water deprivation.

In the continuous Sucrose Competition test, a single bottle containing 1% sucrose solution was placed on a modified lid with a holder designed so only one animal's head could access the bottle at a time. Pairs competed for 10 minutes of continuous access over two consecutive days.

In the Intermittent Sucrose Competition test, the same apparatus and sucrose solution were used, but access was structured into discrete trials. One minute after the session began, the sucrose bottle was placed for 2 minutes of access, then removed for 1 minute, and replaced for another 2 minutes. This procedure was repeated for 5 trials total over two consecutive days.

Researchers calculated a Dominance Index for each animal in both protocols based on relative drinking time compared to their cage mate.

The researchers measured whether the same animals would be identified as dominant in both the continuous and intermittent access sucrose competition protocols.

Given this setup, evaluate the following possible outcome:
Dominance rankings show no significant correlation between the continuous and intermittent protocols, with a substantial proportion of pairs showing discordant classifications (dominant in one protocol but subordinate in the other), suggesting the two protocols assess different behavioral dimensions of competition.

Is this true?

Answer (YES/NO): NO